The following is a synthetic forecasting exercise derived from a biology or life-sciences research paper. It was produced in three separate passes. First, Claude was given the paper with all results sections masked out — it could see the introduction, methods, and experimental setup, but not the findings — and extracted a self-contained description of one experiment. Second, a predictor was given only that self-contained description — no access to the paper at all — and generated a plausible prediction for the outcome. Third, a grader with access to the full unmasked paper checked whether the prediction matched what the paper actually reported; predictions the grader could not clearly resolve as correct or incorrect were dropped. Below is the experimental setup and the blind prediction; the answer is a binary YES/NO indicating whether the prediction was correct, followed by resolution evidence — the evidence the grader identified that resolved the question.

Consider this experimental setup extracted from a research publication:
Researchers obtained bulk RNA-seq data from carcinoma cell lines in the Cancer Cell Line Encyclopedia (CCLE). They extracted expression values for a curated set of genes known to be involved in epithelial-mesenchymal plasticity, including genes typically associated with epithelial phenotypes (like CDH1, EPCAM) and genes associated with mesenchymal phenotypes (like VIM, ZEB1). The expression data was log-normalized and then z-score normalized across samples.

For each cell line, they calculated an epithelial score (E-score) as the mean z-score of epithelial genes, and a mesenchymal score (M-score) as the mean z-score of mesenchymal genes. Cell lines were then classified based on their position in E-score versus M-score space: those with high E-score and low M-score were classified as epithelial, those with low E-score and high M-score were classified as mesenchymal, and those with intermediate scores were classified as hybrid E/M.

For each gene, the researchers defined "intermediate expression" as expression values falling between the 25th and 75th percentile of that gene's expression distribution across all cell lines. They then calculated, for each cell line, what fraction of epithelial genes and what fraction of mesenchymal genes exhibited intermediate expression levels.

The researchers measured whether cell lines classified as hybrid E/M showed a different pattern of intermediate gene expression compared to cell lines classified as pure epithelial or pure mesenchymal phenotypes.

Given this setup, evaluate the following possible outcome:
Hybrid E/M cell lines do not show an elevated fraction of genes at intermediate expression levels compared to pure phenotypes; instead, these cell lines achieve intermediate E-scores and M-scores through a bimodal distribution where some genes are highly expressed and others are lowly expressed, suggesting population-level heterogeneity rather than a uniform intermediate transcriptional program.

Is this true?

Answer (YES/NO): NO